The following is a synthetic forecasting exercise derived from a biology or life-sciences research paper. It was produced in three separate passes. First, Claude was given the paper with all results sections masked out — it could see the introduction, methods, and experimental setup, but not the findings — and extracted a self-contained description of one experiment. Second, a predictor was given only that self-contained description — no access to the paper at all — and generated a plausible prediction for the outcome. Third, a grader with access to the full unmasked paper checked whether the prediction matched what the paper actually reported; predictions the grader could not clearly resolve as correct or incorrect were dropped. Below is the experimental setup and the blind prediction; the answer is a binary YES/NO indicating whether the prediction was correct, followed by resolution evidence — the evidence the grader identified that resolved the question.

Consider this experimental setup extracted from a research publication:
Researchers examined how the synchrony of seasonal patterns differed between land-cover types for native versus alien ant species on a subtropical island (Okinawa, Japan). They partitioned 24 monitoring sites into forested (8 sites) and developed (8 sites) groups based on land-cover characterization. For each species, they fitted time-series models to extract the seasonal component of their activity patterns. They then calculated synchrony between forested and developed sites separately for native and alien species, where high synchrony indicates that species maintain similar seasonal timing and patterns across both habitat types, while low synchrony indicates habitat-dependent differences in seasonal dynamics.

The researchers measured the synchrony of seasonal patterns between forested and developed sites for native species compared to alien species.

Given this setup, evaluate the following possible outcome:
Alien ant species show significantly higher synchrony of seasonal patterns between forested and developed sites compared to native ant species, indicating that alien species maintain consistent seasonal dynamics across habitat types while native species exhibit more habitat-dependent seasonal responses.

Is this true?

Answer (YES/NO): NO